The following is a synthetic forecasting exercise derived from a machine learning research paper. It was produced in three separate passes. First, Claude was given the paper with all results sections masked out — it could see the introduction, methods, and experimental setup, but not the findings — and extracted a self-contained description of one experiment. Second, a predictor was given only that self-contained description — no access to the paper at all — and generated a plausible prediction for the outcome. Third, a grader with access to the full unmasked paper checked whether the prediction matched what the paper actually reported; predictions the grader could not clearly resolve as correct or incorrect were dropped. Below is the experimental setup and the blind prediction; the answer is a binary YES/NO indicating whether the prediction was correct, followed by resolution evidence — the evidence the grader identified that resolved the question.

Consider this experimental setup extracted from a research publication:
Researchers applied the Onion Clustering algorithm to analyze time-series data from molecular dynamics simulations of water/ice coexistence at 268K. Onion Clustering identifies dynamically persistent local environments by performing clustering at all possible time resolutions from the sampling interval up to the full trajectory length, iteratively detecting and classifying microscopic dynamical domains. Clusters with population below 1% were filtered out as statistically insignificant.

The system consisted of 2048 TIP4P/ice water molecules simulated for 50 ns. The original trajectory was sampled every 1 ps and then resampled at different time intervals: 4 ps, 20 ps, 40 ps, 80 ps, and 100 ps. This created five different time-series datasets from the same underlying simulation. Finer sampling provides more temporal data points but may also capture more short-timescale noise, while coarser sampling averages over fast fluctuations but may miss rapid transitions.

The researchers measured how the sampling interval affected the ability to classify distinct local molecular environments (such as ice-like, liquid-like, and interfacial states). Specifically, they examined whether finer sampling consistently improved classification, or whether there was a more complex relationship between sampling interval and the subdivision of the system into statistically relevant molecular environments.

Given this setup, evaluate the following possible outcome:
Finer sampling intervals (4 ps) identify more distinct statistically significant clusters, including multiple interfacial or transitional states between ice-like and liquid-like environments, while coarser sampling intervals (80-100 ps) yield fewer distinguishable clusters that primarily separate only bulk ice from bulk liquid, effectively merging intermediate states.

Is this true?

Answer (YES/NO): NO